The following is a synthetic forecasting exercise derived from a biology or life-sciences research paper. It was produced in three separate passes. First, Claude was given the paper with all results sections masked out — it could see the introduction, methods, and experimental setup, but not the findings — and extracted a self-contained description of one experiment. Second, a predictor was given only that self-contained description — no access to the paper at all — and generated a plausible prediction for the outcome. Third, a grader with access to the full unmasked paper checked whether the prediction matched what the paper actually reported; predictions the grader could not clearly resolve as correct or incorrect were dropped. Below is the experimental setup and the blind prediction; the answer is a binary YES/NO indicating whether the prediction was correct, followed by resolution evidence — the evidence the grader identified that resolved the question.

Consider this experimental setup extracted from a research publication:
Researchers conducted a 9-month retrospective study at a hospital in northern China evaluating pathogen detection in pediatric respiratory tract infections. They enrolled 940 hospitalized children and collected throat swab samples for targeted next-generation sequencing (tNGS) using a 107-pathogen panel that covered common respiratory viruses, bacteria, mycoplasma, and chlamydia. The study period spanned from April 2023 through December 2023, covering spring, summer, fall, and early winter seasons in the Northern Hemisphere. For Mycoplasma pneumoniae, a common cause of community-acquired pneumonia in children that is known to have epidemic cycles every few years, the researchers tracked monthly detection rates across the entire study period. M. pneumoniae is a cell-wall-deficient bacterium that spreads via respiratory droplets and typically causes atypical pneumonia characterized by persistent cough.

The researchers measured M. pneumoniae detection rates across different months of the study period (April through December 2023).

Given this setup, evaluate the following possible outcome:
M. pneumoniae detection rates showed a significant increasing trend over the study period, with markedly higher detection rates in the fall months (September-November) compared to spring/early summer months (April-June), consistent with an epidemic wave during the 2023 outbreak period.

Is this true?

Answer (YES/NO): NO